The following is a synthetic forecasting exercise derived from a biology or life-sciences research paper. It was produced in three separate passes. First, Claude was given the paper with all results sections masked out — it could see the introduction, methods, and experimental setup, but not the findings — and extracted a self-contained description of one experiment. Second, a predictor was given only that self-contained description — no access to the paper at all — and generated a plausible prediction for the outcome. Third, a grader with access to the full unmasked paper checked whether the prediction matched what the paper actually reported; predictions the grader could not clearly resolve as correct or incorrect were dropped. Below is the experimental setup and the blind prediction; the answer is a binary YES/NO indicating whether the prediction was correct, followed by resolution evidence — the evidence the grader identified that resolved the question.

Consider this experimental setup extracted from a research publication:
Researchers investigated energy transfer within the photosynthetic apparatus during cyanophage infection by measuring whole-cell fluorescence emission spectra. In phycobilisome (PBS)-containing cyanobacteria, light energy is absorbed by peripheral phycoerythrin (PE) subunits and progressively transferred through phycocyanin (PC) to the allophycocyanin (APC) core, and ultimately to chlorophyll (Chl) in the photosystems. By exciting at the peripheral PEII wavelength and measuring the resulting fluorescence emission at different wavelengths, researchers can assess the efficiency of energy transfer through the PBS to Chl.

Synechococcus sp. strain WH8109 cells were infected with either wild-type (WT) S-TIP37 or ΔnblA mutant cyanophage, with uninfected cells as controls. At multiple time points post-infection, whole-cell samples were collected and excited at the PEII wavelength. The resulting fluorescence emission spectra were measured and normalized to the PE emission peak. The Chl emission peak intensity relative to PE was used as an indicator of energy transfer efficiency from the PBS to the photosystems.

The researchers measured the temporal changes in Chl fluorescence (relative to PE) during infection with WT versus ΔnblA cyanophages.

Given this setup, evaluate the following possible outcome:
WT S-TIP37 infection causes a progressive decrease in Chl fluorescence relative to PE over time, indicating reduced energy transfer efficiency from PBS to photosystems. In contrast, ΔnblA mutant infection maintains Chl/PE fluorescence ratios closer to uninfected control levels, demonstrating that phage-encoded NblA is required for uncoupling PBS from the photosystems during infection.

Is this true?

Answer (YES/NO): NO